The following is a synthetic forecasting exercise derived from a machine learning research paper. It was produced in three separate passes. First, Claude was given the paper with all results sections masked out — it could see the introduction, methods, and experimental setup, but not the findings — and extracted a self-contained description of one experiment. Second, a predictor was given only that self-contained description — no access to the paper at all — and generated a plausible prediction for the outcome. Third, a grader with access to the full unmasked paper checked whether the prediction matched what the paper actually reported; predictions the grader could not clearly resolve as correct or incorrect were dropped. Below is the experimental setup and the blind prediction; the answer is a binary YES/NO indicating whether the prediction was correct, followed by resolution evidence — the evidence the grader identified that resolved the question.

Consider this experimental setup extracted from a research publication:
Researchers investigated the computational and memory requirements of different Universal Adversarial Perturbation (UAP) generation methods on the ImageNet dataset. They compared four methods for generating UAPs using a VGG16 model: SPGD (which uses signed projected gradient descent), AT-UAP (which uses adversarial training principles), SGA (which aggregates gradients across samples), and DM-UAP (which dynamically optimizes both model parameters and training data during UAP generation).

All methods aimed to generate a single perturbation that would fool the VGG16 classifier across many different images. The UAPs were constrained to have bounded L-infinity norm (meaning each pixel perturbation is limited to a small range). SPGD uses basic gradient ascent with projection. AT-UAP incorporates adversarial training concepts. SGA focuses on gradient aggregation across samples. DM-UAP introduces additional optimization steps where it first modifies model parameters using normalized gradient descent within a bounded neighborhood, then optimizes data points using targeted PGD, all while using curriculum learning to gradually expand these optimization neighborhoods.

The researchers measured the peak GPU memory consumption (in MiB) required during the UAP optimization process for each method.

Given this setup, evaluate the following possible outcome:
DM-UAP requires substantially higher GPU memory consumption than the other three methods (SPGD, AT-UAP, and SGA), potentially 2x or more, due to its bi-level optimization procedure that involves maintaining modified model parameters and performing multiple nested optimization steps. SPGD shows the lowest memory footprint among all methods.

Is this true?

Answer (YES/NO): NO